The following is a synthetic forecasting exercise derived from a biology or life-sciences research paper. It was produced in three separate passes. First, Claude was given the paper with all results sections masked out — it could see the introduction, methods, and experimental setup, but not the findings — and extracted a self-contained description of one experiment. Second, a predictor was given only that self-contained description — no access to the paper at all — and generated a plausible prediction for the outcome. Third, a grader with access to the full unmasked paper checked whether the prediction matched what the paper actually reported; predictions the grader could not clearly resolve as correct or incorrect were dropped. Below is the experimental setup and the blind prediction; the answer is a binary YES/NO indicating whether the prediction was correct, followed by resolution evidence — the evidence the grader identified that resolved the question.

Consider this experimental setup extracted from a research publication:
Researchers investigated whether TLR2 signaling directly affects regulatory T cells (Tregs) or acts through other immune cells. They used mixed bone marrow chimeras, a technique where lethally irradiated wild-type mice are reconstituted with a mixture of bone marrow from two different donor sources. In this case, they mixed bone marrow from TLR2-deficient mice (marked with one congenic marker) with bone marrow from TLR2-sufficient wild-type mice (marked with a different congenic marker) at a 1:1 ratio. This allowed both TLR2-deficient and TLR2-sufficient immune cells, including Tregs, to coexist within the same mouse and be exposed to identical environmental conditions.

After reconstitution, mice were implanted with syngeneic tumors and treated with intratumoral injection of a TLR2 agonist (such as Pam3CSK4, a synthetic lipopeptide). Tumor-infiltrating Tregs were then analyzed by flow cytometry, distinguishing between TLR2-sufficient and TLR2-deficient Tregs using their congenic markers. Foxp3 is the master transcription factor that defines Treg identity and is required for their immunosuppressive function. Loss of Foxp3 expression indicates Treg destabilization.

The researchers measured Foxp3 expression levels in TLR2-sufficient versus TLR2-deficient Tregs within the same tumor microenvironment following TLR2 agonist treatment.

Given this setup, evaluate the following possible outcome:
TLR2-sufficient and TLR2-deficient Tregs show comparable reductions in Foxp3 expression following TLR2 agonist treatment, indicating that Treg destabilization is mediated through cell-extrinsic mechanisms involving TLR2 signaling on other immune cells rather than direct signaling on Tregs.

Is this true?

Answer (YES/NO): YES